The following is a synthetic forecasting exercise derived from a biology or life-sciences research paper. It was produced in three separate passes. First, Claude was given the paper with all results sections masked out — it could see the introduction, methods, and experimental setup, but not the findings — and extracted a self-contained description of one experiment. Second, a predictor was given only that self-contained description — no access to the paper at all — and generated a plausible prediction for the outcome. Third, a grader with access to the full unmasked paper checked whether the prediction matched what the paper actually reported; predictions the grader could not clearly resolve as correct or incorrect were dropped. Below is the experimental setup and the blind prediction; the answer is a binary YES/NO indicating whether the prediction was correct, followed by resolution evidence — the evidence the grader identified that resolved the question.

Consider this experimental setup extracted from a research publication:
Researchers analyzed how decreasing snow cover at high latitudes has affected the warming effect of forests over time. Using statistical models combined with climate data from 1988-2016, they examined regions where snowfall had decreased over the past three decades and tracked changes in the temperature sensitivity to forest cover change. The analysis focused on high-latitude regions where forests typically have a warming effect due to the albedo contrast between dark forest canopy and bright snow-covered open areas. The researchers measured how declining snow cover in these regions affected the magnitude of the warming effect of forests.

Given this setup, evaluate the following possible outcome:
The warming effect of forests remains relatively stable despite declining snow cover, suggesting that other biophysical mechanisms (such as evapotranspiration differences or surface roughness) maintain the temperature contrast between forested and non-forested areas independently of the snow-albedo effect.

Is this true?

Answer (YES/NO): NO